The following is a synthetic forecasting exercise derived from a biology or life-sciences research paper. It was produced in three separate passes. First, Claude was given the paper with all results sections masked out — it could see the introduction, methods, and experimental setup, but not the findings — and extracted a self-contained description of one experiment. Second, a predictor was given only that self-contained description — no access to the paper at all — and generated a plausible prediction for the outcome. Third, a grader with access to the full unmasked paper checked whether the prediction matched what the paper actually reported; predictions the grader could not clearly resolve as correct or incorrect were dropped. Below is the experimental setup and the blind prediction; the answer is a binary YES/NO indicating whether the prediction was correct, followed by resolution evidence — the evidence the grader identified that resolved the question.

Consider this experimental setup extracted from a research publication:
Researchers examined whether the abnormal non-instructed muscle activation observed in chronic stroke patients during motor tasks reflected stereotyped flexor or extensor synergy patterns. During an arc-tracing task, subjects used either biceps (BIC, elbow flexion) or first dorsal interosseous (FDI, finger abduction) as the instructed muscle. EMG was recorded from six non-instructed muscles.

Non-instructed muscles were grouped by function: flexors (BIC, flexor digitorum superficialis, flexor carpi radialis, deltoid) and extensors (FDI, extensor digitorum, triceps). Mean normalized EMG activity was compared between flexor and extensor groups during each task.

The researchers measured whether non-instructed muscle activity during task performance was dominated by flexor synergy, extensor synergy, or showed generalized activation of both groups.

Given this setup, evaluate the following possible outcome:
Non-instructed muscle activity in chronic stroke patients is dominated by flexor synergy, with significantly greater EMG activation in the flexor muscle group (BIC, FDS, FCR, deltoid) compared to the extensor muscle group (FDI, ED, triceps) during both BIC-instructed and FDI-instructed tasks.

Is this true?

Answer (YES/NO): NO